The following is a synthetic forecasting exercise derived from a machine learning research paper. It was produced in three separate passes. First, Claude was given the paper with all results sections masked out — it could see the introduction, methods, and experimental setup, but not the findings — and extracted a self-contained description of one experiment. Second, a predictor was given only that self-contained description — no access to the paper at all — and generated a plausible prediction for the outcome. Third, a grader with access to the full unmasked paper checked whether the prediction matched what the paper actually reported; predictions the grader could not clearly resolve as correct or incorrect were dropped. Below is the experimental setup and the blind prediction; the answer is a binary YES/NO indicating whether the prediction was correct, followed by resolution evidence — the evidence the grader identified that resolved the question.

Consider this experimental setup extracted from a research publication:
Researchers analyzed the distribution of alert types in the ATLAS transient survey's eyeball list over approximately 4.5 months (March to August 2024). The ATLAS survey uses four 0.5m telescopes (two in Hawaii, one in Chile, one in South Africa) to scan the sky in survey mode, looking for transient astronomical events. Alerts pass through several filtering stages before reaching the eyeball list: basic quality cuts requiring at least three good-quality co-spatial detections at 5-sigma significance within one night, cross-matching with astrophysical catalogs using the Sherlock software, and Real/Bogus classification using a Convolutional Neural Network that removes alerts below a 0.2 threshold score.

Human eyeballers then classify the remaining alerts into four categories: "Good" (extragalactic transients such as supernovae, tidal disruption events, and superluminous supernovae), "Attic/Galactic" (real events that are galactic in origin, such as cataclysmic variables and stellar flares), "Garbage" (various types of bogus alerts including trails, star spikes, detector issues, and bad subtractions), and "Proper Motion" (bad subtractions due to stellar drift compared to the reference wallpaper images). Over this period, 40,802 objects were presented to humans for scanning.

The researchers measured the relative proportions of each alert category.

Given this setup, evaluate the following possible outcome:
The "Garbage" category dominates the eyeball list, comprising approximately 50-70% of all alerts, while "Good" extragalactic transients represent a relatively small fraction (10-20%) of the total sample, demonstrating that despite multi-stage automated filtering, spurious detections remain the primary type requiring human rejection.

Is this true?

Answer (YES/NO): NO